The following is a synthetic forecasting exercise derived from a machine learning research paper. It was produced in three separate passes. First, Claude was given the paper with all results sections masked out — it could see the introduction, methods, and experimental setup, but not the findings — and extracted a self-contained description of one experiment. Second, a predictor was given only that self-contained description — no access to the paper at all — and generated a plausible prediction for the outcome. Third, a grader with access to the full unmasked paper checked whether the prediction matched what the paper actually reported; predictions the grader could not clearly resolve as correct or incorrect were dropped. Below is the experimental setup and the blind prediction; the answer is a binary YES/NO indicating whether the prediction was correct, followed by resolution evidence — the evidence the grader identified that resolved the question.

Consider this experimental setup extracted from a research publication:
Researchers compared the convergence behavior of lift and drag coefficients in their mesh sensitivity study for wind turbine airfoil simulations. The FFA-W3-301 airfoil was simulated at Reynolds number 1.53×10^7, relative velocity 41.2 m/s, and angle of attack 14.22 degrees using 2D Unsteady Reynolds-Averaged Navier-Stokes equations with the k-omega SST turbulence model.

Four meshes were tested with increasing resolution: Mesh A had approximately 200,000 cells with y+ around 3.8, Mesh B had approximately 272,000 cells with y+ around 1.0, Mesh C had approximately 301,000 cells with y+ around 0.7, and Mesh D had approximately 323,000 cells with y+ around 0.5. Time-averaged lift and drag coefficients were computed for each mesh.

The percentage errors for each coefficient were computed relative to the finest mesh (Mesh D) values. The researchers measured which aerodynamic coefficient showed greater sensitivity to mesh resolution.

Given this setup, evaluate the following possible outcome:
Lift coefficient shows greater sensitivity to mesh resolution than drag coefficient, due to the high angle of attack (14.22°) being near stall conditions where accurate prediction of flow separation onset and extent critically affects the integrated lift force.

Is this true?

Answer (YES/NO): NO